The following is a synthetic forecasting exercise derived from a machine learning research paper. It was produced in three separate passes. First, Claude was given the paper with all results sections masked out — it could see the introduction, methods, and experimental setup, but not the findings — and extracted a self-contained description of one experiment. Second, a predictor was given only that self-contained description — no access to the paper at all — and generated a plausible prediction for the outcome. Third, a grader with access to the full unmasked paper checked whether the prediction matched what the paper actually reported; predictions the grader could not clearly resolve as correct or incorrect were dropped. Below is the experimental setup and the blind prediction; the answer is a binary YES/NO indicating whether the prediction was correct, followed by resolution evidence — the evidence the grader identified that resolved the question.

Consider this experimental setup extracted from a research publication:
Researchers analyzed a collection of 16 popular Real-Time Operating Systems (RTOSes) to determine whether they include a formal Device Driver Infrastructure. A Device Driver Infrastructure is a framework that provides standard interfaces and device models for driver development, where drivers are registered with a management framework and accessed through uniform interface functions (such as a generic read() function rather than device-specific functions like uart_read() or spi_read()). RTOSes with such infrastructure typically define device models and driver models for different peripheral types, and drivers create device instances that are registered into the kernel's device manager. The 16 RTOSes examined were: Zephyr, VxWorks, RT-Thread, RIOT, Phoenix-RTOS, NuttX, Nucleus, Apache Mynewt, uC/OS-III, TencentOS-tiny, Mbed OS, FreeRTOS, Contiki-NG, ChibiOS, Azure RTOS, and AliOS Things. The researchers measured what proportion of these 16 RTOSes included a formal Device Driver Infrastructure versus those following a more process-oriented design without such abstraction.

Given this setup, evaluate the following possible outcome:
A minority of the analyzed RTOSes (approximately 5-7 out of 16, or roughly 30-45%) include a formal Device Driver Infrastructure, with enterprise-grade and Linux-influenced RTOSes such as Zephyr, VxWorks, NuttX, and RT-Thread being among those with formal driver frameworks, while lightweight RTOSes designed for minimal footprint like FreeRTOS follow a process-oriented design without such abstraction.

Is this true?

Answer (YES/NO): NO